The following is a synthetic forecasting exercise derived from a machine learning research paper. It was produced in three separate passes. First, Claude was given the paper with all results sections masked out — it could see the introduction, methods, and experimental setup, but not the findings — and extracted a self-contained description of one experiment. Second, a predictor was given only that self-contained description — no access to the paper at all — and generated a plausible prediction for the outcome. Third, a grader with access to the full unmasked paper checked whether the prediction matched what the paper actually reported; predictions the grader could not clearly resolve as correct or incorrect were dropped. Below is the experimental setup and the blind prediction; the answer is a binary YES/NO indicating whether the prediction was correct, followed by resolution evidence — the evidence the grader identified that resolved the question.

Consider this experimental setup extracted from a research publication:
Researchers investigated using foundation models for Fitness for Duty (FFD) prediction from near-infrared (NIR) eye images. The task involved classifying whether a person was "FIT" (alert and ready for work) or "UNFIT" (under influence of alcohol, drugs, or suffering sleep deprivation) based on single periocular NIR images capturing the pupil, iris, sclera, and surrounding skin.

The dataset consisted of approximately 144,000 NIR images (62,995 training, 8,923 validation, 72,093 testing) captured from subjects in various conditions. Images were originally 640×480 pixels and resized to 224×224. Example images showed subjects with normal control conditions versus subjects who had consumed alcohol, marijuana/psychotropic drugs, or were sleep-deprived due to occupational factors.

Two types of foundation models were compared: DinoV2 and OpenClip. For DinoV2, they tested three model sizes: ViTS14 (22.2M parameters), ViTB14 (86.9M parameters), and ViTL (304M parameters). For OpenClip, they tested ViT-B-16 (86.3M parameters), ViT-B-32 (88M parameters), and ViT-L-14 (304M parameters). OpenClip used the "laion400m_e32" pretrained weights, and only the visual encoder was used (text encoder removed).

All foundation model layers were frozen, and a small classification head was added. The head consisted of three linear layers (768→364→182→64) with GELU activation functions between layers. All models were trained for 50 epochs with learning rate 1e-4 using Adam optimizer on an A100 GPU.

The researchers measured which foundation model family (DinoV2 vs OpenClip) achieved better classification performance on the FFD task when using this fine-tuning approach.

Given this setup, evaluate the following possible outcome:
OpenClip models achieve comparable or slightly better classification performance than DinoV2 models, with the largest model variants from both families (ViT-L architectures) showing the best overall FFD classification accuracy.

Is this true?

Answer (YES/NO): NO